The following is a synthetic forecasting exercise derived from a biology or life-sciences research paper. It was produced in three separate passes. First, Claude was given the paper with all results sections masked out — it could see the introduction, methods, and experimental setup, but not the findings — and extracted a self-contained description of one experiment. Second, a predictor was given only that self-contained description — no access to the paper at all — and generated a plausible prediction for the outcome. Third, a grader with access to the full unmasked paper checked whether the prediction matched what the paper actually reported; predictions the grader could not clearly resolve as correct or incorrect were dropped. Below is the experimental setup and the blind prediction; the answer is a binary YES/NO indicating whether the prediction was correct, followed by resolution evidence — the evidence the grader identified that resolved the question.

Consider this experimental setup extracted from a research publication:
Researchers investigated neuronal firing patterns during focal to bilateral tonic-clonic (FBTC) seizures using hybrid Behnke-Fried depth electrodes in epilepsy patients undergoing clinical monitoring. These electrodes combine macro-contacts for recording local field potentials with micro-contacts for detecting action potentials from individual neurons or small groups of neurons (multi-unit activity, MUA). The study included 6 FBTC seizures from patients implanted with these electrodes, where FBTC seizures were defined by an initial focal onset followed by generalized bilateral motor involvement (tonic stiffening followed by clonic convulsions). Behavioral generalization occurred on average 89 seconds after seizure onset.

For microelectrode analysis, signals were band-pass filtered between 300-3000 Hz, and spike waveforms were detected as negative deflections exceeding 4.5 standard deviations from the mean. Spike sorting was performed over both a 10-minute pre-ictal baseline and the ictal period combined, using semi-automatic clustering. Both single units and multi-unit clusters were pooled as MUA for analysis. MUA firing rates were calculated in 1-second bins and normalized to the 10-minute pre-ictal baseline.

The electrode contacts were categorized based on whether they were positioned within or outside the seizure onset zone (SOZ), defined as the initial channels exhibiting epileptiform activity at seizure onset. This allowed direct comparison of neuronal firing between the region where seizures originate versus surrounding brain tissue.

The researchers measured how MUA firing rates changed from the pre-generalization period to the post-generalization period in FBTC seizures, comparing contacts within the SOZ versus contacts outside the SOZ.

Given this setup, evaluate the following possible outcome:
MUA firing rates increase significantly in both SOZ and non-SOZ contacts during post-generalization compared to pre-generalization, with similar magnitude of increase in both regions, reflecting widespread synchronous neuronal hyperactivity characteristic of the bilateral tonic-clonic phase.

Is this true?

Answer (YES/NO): NO